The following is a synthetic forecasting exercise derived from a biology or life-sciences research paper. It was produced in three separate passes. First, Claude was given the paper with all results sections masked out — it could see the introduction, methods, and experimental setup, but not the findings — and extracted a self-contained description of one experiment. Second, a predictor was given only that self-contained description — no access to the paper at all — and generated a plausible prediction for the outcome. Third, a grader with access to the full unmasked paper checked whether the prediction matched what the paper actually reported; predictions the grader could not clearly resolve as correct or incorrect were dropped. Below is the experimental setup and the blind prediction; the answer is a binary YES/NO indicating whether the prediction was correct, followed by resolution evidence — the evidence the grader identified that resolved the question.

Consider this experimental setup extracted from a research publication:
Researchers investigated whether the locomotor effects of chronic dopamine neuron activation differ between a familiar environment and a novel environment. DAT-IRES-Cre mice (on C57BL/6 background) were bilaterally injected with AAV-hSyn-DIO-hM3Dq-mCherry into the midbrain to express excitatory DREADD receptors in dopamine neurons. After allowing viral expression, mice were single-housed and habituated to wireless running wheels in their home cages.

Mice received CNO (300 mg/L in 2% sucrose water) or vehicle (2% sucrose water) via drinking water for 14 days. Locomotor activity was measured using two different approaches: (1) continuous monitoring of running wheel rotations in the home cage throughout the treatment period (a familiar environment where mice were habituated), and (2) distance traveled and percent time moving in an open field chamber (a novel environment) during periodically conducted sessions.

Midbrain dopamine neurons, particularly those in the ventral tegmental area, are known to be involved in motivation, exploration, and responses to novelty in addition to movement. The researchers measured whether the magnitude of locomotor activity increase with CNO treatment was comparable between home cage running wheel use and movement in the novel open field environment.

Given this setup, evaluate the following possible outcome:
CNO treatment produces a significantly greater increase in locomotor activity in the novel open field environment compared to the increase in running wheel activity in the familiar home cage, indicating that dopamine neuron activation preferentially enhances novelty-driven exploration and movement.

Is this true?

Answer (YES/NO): NO